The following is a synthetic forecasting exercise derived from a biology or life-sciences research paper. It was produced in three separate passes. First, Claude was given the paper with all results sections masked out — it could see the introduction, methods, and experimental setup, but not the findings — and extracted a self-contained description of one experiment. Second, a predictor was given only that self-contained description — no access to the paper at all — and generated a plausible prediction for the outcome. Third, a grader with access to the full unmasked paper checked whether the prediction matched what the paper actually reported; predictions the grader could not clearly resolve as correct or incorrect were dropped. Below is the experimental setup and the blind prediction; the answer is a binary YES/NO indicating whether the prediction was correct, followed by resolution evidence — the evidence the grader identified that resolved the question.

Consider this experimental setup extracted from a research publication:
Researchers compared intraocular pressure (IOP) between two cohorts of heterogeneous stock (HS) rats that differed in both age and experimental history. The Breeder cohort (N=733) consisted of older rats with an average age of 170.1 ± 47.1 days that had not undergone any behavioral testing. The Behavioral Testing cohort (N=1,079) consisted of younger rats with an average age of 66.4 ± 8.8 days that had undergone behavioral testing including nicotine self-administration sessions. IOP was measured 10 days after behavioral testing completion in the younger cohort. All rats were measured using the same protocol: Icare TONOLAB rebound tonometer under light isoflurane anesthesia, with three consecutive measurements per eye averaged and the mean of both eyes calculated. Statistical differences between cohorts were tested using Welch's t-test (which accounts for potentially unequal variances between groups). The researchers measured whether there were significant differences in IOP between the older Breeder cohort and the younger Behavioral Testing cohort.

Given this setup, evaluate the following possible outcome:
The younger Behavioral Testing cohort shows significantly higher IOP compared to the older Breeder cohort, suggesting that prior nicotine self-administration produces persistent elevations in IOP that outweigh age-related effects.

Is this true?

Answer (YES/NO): NO